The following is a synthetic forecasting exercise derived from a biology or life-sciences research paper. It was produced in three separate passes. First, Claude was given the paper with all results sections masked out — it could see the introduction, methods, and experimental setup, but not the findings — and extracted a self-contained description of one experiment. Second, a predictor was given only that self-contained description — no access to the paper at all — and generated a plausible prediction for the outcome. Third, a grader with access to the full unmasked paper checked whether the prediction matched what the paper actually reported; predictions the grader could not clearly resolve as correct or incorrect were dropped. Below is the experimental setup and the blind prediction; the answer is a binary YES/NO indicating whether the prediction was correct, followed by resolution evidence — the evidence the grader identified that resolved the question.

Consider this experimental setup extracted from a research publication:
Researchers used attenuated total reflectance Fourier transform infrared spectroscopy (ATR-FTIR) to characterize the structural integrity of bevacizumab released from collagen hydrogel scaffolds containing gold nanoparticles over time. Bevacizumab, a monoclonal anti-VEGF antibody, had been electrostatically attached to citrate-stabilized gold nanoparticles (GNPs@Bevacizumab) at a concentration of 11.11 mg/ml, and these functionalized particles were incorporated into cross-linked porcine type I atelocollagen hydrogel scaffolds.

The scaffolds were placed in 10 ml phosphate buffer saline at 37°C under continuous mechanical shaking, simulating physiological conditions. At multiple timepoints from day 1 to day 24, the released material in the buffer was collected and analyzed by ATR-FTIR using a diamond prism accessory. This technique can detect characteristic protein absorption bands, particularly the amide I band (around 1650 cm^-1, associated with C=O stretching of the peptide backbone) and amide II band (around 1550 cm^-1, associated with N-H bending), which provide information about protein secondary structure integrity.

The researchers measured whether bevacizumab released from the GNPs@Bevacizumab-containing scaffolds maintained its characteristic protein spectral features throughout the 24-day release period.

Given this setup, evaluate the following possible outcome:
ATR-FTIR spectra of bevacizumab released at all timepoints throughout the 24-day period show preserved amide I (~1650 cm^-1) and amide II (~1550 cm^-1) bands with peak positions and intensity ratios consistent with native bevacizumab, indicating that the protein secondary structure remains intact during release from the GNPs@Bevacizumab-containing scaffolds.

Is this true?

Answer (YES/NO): YES